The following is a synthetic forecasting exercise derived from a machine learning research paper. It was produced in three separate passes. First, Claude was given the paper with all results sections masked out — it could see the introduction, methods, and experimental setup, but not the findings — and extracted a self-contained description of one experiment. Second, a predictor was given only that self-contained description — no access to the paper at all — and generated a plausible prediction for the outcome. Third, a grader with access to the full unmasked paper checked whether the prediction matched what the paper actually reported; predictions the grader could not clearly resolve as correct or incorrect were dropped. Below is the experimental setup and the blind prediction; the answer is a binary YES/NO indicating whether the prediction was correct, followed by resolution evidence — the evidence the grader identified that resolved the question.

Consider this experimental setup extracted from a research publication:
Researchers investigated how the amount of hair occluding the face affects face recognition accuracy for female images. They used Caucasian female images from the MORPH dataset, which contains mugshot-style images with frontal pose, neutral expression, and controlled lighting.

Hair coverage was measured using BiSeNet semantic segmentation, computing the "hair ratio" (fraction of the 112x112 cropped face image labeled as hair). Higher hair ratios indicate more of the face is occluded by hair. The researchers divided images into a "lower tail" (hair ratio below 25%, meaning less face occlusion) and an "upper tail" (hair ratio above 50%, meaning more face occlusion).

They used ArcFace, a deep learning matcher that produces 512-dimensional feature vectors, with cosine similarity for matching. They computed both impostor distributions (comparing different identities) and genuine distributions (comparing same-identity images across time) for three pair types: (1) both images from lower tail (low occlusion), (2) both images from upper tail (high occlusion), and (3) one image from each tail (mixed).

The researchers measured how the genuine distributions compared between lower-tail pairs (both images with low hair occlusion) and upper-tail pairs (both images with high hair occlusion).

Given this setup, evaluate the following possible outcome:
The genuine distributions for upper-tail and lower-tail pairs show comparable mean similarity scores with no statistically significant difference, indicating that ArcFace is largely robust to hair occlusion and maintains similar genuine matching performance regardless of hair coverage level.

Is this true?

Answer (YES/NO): NO